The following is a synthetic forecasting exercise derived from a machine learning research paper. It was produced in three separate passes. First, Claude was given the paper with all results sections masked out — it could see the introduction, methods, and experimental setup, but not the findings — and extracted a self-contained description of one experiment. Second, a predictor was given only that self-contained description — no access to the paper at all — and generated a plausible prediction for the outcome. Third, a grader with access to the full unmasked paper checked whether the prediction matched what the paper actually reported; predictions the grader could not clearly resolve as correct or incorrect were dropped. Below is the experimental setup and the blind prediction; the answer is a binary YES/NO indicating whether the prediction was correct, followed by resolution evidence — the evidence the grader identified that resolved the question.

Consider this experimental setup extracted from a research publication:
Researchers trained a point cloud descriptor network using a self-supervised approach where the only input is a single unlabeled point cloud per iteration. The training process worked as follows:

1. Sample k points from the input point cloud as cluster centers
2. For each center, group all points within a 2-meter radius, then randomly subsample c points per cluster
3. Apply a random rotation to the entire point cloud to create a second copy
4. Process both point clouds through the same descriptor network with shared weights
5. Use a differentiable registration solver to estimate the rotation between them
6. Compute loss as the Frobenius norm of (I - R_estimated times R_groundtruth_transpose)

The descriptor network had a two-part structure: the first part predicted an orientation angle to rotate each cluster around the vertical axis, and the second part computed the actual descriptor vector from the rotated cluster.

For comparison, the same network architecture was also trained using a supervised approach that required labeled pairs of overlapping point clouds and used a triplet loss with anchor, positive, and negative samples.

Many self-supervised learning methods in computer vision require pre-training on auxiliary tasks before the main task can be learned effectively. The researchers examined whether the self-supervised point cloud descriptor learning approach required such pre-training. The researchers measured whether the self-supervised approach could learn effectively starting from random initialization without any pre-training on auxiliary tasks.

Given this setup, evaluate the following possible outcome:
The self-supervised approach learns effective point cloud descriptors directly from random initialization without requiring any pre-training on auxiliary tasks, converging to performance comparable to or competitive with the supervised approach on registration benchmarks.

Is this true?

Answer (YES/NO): YES